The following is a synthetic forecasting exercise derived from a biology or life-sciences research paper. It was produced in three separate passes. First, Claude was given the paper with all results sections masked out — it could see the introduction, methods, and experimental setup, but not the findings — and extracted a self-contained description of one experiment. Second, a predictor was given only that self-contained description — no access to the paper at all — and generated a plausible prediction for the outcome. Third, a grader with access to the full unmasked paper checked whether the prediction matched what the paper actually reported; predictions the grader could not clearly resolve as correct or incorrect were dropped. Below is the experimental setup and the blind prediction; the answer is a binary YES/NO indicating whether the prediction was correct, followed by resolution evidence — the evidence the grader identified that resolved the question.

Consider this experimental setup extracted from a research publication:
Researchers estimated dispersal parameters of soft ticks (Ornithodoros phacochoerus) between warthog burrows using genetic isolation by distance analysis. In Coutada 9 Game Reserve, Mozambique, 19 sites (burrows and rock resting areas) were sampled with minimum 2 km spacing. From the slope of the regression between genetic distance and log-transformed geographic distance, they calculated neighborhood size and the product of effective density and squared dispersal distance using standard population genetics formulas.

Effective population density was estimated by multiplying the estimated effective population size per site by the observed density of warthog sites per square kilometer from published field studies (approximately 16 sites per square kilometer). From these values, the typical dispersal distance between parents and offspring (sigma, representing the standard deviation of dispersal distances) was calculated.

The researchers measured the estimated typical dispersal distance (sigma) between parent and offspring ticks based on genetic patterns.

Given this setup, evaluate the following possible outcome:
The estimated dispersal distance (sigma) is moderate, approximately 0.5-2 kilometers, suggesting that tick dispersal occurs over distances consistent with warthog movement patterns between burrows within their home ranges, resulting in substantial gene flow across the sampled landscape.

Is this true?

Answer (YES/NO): NO